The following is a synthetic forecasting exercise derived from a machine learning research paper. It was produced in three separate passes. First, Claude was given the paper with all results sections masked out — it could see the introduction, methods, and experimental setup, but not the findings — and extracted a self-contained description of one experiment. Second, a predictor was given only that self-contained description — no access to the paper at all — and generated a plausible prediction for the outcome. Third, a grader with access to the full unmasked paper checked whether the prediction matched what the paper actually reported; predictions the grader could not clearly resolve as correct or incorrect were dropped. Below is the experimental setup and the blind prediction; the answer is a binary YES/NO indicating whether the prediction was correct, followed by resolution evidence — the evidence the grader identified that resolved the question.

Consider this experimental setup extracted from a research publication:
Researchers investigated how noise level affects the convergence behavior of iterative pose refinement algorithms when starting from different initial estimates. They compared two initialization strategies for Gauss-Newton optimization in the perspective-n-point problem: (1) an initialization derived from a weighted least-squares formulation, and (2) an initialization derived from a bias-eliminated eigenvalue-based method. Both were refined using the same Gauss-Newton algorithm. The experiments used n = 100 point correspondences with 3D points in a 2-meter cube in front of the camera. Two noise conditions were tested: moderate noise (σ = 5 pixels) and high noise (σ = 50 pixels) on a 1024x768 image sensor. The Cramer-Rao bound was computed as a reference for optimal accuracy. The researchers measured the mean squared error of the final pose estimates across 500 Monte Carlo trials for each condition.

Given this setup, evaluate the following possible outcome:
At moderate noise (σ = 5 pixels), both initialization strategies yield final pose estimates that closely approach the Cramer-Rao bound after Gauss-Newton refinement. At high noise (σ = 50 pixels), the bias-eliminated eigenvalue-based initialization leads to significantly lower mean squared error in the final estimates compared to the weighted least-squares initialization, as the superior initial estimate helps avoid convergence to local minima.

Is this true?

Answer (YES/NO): YES